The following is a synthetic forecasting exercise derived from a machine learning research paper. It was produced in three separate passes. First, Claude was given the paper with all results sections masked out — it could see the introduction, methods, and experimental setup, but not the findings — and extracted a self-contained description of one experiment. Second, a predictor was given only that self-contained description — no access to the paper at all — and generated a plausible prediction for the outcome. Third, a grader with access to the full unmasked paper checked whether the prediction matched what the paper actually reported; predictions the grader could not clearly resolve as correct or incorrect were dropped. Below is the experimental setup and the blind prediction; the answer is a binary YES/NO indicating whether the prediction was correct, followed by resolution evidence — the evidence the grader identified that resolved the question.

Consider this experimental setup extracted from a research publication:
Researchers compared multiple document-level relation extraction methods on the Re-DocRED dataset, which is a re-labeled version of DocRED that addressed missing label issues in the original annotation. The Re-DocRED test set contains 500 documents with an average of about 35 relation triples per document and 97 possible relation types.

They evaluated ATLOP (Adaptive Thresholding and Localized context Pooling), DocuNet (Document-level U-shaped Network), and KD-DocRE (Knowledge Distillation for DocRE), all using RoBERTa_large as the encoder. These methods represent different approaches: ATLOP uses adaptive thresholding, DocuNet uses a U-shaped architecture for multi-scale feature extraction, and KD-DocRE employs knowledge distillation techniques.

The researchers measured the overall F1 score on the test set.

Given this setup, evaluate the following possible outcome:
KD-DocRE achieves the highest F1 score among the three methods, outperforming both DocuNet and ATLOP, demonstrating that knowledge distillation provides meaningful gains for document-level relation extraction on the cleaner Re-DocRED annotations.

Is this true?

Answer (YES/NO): YES